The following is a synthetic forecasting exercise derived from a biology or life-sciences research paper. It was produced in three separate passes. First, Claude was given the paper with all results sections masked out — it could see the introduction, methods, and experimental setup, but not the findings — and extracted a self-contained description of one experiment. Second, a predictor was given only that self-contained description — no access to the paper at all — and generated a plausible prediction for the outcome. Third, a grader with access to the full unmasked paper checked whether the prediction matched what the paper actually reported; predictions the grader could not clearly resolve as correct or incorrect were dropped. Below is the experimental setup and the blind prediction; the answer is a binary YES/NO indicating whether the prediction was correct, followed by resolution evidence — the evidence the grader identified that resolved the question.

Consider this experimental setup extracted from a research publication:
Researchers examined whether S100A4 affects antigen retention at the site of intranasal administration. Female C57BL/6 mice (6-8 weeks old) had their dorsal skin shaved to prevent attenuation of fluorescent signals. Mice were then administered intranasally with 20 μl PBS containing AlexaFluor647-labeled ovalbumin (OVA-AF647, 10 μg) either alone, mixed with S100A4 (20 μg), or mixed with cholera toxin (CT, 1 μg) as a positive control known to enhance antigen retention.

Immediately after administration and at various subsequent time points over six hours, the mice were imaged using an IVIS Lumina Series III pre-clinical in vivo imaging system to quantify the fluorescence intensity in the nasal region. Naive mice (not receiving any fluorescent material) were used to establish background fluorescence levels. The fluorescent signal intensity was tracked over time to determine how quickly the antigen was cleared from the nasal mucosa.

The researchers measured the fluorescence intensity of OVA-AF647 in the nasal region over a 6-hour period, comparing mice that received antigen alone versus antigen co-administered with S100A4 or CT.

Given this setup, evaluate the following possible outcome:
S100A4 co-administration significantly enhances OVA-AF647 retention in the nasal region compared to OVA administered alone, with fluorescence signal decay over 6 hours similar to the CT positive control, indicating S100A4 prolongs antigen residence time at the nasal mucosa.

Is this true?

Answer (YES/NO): NO